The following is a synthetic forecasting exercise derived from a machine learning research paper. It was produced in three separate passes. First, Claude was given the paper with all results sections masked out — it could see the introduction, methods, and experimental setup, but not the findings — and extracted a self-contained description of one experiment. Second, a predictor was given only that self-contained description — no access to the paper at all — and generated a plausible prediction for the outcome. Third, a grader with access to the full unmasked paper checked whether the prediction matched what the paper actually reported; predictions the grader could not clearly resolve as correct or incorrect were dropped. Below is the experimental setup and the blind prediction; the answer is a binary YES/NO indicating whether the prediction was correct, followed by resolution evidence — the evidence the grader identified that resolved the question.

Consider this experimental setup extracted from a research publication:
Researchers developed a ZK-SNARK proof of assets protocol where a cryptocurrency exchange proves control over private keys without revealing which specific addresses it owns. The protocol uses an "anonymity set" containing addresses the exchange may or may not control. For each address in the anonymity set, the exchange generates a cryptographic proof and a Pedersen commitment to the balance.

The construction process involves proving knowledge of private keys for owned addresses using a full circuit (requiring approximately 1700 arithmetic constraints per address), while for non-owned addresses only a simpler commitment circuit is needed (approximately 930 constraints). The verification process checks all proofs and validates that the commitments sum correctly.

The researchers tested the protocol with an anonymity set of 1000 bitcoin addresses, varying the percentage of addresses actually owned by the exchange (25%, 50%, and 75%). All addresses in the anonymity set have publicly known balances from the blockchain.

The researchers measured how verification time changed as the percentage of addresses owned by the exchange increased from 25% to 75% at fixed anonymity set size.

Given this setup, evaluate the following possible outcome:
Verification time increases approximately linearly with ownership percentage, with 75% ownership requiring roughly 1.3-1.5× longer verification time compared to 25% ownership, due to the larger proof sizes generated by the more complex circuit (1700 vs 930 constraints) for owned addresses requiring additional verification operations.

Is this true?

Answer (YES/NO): NO